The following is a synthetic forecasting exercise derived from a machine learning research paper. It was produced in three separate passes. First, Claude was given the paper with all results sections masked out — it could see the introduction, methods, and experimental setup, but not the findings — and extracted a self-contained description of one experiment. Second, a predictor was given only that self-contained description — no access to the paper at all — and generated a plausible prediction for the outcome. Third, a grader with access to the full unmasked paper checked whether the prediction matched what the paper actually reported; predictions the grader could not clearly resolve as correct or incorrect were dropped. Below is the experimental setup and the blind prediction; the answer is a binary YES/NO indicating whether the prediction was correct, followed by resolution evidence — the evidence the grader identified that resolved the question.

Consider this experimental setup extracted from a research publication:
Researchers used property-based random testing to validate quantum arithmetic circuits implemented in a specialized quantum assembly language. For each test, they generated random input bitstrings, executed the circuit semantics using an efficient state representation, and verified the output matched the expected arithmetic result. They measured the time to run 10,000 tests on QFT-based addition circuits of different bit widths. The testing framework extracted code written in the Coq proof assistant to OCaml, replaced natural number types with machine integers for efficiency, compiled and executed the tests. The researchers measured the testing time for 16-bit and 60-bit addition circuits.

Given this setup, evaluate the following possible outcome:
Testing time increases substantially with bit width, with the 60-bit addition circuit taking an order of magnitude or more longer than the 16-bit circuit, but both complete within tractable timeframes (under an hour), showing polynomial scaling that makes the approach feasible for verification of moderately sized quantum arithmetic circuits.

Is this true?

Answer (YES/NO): YES